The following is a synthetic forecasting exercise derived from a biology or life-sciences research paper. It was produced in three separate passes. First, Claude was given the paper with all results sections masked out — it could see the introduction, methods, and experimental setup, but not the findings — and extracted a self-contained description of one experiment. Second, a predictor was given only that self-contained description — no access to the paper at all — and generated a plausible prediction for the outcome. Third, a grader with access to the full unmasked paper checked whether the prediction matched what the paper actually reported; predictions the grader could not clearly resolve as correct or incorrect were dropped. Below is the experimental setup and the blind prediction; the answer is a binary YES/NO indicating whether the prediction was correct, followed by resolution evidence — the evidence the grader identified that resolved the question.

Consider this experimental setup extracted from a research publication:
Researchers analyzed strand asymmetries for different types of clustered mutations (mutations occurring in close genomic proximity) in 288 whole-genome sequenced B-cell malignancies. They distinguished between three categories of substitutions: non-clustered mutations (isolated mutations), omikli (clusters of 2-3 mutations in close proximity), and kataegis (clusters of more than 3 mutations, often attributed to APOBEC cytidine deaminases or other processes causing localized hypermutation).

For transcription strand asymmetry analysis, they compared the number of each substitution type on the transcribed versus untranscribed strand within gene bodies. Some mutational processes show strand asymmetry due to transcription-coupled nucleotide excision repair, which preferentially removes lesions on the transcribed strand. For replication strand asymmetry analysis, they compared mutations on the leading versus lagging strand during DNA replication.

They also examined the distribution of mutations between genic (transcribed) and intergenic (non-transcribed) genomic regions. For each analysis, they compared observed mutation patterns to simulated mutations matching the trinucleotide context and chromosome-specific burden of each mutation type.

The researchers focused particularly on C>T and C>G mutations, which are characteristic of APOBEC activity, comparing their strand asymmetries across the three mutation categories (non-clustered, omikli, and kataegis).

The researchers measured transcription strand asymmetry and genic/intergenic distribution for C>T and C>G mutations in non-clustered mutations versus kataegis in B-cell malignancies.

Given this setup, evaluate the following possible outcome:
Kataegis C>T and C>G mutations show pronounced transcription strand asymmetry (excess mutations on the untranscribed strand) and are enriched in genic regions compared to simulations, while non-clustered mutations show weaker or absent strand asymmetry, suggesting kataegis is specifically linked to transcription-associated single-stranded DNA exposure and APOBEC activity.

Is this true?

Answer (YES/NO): NO